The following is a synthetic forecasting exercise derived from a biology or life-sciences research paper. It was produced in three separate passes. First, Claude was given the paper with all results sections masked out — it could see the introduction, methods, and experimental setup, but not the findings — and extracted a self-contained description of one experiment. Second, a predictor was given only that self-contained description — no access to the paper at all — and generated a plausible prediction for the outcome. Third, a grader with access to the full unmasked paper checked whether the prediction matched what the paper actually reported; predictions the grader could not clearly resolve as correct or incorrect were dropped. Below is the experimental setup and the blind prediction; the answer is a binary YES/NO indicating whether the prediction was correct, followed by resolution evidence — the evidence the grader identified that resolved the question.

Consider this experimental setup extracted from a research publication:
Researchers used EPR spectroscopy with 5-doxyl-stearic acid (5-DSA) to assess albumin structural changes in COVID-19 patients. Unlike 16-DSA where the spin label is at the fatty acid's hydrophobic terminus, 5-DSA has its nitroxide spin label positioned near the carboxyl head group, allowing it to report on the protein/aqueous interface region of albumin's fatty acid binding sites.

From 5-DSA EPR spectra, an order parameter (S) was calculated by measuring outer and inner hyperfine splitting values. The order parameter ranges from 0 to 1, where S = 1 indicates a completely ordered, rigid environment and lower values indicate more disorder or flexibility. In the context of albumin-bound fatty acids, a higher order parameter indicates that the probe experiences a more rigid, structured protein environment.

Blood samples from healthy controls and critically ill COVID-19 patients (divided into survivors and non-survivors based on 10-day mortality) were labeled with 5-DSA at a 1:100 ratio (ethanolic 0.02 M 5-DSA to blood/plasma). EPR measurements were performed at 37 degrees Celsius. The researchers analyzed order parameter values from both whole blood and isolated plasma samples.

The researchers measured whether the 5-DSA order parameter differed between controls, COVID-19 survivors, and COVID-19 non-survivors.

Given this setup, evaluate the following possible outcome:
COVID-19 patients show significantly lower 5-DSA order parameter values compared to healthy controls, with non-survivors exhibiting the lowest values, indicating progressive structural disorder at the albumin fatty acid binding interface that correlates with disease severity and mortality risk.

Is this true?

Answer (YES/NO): YES